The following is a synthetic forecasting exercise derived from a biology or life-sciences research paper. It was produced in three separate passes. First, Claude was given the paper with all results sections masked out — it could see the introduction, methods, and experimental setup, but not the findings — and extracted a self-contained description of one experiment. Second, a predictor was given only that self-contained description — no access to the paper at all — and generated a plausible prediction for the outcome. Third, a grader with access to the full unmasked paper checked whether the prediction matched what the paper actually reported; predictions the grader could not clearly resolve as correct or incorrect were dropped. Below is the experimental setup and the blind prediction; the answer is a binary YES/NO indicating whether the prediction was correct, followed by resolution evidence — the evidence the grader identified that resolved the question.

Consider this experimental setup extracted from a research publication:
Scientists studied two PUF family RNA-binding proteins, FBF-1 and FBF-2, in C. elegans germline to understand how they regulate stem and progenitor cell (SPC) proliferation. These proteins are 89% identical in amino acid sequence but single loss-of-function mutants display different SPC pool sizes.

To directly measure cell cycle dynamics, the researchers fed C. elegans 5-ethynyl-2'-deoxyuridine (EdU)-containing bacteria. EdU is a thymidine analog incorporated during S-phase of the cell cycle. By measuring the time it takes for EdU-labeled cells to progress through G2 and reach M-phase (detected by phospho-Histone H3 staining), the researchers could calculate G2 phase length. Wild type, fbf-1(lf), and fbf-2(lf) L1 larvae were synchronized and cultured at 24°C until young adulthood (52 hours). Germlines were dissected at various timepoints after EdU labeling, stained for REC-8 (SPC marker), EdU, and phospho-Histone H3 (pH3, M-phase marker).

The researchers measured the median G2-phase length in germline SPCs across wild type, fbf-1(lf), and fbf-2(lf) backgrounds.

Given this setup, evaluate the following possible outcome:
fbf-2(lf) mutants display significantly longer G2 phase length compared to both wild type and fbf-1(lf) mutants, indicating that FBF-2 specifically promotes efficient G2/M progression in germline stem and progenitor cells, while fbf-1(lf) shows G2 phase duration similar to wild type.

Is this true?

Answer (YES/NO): YES